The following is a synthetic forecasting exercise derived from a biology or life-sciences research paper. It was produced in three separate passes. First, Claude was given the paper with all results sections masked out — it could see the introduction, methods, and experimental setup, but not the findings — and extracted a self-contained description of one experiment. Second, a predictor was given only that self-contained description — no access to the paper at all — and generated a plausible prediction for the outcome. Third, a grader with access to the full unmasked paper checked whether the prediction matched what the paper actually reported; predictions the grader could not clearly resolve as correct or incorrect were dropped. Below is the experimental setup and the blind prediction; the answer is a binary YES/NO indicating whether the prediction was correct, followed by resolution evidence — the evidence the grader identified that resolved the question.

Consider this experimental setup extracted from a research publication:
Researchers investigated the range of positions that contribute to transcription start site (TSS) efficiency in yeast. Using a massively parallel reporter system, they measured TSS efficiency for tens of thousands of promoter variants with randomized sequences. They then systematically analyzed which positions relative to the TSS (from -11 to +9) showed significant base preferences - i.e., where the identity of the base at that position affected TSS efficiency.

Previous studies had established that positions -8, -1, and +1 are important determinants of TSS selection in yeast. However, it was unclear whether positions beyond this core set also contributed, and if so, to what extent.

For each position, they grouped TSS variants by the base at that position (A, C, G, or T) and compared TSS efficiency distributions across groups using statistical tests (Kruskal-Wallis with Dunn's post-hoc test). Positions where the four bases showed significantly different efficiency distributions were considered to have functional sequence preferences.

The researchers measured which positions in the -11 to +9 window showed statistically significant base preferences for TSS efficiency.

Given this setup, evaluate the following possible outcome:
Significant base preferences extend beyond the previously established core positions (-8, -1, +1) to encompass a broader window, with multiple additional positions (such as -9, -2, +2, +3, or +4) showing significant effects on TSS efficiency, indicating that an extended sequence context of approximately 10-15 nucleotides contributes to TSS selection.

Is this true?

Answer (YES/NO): YES